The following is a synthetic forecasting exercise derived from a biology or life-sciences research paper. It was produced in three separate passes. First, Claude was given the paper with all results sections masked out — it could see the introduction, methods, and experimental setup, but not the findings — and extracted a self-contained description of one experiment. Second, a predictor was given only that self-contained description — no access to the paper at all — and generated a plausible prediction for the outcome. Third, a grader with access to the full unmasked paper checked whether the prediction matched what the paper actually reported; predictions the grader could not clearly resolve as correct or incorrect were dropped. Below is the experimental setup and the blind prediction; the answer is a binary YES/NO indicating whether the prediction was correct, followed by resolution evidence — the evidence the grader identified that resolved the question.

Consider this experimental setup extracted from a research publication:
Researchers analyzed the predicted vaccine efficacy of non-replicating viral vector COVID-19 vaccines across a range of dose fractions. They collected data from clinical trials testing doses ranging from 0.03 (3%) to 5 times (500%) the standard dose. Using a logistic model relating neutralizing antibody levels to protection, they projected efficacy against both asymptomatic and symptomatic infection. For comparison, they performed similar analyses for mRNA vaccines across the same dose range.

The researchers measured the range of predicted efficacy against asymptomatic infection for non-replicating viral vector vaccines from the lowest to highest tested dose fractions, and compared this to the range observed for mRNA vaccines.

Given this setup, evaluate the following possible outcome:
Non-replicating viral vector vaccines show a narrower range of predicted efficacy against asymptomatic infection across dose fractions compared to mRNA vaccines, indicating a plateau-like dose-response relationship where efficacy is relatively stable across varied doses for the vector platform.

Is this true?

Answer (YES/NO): YES